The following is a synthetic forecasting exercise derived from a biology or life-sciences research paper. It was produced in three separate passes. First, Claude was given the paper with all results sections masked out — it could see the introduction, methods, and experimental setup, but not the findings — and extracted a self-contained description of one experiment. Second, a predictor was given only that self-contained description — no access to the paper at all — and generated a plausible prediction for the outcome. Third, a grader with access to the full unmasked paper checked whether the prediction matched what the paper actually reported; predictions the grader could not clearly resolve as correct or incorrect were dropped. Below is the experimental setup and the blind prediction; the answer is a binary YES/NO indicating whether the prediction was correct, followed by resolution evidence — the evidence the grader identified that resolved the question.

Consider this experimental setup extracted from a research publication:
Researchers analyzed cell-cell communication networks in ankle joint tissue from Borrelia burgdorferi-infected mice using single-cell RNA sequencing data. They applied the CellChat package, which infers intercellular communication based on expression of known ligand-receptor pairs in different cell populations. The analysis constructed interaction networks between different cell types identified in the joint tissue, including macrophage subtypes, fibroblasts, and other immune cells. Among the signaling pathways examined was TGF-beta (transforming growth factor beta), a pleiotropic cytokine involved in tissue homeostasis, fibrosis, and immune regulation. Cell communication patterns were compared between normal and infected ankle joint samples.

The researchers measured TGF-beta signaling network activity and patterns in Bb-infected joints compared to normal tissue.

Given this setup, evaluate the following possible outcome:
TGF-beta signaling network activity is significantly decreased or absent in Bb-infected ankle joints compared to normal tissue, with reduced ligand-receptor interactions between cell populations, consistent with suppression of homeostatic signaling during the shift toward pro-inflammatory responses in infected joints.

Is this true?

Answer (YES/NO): YES